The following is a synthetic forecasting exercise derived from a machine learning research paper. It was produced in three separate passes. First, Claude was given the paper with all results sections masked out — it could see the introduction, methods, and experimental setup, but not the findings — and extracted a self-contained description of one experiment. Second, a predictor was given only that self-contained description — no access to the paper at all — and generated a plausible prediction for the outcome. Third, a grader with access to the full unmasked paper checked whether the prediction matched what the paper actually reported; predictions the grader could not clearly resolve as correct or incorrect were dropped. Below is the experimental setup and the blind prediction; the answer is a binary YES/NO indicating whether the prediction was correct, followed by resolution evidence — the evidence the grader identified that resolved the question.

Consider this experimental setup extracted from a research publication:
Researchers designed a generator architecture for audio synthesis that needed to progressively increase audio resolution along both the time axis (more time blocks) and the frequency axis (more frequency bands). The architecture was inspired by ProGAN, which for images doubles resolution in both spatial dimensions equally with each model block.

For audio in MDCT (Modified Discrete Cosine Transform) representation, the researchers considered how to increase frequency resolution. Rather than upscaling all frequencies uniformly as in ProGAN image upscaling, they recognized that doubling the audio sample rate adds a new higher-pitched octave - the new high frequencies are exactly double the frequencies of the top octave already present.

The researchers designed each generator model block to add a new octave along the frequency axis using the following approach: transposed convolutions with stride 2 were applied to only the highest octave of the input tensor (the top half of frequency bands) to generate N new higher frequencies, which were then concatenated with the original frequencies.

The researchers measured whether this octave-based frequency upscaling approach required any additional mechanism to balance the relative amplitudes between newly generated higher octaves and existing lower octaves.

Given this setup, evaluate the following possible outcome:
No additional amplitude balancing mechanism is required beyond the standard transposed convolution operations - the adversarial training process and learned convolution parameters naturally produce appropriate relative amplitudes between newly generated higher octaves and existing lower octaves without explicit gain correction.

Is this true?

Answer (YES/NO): NO